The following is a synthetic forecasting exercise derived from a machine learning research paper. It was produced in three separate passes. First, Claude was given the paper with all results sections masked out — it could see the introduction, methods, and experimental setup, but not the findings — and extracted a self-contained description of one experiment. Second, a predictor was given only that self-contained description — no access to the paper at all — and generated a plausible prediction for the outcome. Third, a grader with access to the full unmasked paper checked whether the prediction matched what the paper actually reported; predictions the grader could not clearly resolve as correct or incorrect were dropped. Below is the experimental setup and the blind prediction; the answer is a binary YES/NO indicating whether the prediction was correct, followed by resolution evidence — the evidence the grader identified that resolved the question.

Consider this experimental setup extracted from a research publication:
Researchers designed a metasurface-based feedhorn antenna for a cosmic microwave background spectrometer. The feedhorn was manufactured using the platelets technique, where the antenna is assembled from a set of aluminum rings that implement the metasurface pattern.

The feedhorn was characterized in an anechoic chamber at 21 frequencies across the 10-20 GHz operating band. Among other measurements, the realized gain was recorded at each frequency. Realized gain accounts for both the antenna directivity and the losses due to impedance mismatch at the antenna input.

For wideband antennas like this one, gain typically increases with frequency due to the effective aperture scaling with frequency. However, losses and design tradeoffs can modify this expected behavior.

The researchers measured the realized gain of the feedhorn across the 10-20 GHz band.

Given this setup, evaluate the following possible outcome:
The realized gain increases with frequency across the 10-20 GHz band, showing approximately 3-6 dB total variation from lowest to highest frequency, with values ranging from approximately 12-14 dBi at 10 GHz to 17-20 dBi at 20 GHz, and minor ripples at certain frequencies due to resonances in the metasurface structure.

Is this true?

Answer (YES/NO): NO